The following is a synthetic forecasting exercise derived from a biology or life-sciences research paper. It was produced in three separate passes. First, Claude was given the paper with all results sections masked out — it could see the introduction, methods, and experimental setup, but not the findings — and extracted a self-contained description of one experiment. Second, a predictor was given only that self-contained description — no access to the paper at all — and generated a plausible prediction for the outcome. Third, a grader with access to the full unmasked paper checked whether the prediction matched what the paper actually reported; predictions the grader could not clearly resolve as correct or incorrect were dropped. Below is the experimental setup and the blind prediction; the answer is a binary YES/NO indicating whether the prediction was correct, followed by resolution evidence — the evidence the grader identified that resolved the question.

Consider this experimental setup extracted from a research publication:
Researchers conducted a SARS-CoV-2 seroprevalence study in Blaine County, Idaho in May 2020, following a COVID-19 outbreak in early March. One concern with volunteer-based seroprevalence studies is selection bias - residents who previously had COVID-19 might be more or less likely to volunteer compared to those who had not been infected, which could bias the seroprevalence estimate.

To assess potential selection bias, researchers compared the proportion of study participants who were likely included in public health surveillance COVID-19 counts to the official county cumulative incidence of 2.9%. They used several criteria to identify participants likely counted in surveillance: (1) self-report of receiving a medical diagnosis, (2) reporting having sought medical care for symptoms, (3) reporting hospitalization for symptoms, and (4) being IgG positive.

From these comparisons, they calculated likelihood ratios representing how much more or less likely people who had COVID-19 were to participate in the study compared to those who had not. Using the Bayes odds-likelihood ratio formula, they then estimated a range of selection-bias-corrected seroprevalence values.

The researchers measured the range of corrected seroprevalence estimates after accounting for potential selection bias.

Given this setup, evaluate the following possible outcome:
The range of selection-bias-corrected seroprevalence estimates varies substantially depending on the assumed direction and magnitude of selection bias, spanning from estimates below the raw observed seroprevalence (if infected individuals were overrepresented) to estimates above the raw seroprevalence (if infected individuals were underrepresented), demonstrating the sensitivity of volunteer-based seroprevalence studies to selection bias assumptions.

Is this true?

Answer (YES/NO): YES